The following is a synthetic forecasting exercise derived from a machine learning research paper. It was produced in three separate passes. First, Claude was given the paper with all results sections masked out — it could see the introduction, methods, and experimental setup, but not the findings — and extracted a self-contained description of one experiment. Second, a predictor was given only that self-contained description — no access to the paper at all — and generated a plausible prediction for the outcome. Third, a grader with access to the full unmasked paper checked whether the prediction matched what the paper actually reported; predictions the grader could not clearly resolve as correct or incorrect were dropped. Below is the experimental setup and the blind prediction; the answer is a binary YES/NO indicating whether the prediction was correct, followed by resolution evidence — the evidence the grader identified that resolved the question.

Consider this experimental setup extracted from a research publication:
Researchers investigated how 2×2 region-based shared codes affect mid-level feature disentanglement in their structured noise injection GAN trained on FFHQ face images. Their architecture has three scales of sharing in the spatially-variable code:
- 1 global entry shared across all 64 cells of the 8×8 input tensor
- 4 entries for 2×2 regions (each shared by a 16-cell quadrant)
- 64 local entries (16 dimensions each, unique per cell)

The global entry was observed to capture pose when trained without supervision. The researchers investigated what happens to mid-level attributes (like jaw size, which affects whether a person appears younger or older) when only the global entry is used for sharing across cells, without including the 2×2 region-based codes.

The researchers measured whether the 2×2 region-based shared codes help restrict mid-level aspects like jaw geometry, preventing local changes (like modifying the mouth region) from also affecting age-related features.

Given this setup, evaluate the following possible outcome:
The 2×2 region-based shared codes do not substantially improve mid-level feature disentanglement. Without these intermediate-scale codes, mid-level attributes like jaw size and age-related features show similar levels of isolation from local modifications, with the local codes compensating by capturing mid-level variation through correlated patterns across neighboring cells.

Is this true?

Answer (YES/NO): NO